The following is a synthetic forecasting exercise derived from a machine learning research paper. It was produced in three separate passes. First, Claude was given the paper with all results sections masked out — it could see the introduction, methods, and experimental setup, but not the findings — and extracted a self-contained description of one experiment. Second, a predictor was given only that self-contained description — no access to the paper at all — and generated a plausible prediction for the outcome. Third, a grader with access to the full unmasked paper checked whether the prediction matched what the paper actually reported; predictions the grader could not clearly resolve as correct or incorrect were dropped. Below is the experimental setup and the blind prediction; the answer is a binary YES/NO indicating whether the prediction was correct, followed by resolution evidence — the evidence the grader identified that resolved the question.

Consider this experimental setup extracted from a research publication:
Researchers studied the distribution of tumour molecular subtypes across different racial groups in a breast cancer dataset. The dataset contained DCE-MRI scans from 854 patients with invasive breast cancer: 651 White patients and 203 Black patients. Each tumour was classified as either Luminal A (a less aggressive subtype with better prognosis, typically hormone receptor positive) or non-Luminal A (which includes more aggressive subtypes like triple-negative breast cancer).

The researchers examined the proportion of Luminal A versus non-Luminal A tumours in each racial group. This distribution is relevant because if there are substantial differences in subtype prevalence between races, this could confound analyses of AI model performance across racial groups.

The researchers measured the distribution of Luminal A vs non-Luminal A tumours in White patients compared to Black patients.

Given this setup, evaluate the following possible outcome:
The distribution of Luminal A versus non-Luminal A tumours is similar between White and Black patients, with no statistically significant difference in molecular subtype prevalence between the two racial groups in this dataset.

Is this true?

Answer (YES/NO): NO